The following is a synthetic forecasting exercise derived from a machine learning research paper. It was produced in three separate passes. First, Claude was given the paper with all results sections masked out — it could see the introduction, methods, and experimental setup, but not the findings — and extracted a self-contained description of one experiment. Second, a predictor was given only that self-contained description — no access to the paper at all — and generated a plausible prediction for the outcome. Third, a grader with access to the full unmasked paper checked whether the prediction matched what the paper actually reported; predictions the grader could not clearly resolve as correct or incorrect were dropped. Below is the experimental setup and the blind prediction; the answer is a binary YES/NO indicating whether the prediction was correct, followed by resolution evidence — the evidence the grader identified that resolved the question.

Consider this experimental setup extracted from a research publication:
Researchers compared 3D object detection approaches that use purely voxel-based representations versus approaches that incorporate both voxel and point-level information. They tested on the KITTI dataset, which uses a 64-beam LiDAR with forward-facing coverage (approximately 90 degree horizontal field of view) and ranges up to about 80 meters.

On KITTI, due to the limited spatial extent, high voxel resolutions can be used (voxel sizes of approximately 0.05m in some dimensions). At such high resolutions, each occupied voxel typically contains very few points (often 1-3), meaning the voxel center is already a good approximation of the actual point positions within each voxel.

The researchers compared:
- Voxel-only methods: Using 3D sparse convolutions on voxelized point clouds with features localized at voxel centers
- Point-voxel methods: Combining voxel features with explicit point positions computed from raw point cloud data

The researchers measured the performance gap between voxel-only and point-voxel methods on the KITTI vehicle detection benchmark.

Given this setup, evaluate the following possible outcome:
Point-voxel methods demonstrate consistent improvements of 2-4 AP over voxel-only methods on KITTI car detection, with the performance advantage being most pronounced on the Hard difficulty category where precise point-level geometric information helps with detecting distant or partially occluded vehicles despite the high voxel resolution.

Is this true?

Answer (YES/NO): NO